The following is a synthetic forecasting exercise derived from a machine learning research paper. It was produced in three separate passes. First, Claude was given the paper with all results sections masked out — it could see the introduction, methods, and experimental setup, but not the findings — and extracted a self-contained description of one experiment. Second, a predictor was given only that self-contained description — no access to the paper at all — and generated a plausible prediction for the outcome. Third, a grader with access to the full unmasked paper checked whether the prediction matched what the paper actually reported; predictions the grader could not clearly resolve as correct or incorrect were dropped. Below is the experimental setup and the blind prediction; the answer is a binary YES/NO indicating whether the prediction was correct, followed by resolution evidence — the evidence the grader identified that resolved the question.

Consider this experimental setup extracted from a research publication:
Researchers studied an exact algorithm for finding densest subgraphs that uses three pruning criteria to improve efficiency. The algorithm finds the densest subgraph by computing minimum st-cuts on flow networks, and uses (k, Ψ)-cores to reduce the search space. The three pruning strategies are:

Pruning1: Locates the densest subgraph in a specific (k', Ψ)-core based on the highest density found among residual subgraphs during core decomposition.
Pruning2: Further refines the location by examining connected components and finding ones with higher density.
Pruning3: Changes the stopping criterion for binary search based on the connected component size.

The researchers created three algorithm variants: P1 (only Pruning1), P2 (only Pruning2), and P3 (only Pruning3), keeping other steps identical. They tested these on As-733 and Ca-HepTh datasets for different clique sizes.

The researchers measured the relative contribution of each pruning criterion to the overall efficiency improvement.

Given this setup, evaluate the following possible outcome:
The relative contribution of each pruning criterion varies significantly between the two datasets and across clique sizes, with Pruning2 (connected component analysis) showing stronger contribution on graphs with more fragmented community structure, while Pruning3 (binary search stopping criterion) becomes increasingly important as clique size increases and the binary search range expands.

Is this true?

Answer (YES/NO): NO